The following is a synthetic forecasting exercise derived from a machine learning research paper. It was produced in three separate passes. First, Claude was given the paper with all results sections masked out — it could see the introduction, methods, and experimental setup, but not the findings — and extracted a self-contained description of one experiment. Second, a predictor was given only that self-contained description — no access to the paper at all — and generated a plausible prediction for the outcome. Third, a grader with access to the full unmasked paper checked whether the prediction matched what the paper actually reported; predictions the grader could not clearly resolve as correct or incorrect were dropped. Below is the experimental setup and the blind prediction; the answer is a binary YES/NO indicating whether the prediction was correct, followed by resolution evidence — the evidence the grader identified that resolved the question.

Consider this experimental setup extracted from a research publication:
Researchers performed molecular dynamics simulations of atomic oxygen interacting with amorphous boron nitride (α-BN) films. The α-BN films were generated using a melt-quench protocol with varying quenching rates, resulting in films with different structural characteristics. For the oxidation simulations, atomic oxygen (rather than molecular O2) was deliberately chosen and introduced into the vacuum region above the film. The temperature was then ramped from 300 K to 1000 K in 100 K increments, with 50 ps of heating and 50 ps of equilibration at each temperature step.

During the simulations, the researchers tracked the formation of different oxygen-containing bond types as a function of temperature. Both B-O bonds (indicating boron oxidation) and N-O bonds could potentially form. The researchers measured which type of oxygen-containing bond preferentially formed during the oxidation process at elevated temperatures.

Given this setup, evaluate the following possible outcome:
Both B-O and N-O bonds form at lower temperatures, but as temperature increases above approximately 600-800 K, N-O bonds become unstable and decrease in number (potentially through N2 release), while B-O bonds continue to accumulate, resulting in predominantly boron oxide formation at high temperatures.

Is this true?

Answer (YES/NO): NO